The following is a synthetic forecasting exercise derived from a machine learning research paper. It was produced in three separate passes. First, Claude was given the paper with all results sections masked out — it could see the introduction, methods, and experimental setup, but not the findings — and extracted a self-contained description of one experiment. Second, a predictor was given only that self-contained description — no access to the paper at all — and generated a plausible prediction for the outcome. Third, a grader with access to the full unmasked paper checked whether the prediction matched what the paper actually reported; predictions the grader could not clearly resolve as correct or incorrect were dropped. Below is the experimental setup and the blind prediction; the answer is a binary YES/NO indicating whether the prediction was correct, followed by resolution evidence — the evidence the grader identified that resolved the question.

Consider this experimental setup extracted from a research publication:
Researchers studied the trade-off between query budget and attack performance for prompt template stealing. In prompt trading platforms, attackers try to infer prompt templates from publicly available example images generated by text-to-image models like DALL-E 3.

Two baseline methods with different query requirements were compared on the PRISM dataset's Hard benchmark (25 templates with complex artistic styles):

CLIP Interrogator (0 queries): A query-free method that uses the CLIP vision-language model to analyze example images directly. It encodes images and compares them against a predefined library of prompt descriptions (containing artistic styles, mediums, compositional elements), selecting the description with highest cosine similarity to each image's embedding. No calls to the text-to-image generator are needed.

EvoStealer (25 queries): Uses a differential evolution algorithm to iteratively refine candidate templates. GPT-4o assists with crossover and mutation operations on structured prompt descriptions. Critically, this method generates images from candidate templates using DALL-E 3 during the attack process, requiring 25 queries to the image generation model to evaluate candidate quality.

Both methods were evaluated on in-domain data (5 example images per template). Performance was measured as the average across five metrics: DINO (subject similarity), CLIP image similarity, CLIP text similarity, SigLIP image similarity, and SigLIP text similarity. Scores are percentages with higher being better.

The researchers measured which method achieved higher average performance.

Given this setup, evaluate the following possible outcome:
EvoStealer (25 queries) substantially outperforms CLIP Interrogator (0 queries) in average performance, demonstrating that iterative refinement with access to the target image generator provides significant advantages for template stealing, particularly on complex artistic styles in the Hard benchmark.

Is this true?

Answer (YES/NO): YES